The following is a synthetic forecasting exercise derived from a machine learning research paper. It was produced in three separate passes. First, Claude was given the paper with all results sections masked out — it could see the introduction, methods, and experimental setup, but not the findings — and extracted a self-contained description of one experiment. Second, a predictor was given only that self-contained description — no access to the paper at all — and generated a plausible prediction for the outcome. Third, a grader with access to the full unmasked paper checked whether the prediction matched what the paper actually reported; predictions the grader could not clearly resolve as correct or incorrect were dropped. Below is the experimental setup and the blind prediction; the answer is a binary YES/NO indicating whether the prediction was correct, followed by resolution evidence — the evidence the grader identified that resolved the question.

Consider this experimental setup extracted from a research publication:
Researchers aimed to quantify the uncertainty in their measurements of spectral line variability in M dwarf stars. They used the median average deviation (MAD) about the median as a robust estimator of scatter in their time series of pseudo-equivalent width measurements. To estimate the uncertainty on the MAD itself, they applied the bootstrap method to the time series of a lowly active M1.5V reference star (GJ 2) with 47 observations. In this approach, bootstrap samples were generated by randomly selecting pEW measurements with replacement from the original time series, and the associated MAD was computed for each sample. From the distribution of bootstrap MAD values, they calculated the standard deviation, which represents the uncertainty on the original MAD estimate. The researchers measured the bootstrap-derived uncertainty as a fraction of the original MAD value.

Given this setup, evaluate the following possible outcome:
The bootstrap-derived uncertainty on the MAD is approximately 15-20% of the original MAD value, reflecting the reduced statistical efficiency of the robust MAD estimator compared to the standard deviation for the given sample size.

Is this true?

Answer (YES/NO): YES